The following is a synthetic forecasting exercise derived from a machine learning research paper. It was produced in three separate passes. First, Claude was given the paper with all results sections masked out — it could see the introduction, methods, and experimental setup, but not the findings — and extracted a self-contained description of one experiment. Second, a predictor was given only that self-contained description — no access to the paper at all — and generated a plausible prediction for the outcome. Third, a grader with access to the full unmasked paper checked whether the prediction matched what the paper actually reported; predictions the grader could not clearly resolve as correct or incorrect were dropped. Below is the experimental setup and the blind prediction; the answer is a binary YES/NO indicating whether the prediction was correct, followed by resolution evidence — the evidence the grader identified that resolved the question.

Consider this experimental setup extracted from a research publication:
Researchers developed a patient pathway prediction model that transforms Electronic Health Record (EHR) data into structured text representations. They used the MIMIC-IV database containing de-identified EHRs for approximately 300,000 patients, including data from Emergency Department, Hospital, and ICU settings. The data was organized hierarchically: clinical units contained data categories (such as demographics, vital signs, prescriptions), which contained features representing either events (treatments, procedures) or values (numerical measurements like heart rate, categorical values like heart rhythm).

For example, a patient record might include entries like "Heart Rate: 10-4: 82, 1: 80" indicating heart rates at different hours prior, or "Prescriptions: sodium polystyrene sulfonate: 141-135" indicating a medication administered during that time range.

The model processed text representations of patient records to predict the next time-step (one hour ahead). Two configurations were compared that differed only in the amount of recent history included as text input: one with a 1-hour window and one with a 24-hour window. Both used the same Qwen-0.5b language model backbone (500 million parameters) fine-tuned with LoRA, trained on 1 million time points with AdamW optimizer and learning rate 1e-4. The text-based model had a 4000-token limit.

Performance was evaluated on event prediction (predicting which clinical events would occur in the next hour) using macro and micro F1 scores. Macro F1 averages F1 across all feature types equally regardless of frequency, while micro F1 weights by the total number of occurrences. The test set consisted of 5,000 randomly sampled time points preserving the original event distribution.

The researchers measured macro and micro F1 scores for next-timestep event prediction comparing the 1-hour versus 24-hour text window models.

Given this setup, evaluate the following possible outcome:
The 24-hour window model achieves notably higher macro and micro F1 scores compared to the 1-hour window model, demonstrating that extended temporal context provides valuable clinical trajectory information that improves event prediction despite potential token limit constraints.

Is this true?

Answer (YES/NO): NO